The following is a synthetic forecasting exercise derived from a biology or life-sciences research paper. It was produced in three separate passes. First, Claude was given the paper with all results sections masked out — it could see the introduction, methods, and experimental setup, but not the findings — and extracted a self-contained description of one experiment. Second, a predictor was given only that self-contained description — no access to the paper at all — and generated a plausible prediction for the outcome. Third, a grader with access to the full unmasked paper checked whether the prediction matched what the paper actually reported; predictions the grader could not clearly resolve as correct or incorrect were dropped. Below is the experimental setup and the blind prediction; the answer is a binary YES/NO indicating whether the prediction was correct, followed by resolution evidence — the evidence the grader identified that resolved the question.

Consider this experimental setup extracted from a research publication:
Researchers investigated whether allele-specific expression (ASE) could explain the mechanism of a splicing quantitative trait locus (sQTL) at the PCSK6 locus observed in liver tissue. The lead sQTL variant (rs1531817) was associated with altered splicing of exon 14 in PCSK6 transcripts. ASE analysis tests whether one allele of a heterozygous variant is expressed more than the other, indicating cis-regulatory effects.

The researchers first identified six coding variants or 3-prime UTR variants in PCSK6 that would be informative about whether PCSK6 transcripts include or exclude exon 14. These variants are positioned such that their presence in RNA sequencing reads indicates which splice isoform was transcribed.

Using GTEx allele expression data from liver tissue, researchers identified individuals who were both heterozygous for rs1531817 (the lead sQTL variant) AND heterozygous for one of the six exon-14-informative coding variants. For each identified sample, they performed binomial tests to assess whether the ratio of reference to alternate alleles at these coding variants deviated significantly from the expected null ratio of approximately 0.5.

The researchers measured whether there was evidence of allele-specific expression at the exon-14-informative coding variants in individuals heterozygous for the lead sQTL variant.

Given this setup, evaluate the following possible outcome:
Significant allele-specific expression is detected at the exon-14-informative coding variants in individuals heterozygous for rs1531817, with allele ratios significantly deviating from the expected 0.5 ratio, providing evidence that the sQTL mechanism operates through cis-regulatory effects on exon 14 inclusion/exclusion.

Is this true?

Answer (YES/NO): NO